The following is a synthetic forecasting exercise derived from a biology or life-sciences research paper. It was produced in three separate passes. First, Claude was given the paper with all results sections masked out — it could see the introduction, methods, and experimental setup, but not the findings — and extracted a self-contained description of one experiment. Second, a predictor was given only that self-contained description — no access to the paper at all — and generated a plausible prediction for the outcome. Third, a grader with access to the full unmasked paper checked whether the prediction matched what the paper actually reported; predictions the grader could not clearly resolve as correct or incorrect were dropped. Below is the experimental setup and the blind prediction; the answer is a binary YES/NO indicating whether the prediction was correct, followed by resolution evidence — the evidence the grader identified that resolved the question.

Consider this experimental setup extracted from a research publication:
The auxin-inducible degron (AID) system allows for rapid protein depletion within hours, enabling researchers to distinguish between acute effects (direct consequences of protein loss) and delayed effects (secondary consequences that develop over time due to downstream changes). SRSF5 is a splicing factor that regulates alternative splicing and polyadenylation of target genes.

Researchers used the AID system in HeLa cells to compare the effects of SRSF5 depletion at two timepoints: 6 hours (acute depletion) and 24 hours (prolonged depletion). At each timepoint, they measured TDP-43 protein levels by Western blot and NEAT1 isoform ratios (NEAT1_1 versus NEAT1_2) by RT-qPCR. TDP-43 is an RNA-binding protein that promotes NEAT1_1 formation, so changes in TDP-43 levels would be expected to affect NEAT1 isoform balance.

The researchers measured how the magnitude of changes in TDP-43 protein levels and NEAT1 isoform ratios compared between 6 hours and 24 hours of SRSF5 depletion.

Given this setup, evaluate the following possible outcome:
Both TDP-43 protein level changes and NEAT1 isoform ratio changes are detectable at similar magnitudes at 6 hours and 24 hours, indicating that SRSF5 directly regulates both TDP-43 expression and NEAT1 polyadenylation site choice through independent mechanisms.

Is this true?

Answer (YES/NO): NO